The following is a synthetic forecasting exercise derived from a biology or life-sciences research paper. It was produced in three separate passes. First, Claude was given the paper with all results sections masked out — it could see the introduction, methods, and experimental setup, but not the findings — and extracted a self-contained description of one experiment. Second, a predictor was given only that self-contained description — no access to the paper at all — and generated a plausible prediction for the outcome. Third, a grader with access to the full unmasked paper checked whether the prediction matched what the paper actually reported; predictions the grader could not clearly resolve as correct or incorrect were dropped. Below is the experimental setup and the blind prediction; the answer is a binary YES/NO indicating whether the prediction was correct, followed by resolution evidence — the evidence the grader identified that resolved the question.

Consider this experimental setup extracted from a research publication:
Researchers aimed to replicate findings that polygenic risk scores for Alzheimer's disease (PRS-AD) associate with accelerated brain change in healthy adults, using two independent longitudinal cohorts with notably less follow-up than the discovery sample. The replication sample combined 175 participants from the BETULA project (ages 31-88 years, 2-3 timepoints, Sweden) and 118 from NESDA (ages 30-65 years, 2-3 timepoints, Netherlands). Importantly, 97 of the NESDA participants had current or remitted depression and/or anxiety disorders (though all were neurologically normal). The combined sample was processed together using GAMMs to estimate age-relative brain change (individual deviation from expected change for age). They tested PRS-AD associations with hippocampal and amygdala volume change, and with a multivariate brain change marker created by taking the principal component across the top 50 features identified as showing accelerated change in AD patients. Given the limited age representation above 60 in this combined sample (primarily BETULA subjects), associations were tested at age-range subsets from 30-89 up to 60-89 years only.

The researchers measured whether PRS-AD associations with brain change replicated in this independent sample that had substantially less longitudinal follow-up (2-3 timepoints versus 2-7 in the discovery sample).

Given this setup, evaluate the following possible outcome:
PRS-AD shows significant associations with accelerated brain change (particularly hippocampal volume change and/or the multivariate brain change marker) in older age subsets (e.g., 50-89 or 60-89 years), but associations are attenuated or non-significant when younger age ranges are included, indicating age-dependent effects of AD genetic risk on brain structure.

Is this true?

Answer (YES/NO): NO